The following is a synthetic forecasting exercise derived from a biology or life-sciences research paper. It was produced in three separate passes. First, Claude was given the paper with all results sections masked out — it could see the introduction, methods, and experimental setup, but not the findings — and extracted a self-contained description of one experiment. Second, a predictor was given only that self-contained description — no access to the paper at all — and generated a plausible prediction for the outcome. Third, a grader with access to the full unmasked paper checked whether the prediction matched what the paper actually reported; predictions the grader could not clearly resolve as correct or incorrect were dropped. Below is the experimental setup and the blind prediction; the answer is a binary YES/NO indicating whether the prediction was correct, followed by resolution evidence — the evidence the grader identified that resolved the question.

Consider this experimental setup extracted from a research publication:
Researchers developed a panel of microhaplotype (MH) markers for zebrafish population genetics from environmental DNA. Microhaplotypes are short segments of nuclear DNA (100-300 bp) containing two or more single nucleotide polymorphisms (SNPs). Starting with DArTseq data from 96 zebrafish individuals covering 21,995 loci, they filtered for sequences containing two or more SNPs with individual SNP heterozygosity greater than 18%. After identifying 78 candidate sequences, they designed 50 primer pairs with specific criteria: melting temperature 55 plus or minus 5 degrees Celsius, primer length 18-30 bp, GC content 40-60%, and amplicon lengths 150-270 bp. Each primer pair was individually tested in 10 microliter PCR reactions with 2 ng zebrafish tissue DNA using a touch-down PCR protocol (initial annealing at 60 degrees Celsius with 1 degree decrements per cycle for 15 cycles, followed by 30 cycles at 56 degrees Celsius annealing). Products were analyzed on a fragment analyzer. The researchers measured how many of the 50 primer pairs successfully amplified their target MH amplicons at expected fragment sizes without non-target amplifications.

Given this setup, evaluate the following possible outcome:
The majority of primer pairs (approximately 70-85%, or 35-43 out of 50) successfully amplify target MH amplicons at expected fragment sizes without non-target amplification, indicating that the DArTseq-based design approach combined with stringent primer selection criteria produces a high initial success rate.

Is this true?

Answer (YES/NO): YES